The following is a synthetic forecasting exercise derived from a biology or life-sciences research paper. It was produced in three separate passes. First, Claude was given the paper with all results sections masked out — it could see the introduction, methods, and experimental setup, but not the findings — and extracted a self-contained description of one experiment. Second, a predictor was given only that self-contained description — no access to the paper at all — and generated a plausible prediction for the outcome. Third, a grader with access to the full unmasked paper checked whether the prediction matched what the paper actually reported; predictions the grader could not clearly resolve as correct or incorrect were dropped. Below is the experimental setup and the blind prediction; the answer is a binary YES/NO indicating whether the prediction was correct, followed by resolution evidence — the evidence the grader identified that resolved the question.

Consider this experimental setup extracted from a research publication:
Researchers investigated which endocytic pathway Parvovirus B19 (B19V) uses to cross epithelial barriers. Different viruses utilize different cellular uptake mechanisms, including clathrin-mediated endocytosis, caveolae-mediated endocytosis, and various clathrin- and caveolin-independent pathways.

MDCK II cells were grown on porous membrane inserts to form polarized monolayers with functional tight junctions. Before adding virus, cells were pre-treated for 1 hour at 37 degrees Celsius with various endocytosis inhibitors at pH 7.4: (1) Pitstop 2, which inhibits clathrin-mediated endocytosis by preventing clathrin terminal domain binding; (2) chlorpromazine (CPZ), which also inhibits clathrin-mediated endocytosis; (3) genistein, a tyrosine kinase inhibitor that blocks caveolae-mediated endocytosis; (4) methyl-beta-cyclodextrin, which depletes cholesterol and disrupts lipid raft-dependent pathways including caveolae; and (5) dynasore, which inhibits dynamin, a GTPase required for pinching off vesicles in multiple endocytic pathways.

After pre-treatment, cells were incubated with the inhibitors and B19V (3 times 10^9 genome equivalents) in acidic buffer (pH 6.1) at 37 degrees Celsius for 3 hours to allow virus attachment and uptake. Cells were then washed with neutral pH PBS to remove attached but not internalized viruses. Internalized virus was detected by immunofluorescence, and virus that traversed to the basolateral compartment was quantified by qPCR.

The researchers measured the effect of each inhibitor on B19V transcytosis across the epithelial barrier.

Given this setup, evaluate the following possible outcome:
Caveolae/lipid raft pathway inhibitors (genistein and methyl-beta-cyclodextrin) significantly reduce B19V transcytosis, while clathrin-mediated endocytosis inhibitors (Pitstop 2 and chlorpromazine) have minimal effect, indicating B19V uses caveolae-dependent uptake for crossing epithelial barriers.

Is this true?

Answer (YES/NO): YES